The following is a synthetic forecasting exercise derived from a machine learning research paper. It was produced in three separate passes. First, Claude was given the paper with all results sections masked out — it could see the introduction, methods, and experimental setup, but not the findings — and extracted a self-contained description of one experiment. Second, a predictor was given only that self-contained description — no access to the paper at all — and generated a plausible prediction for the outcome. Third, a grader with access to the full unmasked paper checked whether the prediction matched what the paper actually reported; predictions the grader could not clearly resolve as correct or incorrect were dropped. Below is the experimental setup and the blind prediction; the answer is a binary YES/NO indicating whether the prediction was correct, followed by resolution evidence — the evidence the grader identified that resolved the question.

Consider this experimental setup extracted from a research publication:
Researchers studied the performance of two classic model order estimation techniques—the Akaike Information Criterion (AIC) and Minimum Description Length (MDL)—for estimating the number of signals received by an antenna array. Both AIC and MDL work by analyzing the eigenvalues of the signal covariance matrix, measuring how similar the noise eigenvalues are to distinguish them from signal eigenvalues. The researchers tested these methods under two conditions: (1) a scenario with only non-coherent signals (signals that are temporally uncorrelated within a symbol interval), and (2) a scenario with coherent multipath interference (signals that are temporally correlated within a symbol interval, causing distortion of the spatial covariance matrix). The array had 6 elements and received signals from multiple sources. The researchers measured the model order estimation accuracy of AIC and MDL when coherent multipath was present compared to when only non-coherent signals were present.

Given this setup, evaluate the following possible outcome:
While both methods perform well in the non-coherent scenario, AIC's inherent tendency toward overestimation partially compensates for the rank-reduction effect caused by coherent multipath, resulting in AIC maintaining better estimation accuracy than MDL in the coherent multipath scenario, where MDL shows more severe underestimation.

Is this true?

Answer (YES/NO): NO